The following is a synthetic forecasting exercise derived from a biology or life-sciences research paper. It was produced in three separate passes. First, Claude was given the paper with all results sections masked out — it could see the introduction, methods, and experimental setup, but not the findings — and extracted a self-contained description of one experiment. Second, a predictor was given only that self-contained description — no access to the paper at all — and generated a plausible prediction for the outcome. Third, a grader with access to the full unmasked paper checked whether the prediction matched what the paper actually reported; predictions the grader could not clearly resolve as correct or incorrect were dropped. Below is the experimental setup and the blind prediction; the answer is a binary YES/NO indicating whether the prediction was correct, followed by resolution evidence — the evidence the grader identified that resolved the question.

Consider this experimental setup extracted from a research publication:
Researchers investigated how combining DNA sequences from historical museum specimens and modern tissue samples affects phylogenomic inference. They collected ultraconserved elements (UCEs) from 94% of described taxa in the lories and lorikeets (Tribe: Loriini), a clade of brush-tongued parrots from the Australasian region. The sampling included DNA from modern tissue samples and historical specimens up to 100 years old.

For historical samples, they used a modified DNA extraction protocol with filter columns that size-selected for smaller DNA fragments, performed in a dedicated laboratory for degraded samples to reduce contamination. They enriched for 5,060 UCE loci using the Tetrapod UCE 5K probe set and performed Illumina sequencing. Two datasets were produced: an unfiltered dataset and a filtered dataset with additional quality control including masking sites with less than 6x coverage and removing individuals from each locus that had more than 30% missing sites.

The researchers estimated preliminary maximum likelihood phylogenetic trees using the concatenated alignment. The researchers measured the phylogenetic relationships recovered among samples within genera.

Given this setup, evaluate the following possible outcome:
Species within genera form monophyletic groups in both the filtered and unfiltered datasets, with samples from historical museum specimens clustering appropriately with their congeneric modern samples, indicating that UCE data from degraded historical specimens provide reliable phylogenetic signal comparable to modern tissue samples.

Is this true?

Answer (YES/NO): NO